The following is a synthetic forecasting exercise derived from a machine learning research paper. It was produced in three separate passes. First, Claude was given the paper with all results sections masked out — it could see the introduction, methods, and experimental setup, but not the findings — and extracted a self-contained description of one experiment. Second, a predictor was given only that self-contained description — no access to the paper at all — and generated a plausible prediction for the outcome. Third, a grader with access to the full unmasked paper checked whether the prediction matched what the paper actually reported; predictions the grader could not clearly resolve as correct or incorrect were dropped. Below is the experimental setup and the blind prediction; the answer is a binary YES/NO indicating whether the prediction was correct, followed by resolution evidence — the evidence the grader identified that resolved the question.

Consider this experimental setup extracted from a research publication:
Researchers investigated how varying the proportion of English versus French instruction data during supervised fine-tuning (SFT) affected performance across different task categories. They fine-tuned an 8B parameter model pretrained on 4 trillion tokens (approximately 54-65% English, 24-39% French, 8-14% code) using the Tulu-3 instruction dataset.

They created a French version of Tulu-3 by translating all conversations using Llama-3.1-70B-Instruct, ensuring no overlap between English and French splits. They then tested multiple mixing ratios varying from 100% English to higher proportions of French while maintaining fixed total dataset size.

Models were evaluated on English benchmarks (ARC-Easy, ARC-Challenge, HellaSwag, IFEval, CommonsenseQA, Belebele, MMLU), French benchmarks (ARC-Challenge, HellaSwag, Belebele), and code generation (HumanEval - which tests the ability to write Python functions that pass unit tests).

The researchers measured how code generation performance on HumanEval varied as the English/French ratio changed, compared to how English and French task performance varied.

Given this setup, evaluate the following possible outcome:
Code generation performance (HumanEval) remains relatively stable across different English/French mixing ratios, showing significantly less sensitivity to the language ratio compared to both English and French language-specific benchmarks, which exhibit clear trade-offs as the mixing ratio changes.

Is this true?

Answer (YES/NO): YES